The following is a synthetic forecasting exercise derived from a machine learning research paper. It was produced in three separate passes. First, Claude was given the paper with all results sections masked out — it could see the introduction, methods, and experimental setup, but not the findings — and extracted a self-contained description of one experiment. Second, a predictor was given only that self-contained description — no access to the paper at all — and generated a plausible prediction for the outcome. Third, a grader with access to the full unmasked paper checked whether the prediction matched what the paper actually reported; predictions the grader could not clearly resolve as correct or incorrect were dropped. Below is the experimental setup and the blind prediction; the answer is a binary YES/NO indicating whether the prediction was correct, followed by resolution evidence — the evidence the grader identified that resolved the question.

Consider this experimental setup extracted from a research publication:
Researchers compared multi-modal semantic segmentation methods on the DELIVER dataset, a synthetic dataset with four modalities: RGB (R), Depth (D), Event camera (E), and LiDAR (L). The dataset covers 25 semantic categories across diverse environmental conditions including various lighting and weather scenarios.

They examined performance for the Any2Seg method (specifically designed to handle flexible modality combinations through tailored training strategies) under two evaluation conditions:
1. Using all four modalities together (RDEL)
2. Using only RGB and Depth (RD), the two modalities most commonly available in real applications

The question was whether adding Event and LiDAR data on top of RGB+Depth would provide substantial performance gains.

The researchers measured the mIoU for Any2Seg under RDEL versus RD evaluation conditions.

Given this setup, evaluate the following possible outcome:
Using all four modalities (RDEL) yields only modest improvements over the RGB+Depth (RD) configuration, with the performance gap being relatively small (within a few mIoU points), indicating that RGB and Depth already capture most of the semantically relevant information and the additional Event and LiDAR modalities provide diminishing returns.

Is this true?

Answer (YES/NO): YES